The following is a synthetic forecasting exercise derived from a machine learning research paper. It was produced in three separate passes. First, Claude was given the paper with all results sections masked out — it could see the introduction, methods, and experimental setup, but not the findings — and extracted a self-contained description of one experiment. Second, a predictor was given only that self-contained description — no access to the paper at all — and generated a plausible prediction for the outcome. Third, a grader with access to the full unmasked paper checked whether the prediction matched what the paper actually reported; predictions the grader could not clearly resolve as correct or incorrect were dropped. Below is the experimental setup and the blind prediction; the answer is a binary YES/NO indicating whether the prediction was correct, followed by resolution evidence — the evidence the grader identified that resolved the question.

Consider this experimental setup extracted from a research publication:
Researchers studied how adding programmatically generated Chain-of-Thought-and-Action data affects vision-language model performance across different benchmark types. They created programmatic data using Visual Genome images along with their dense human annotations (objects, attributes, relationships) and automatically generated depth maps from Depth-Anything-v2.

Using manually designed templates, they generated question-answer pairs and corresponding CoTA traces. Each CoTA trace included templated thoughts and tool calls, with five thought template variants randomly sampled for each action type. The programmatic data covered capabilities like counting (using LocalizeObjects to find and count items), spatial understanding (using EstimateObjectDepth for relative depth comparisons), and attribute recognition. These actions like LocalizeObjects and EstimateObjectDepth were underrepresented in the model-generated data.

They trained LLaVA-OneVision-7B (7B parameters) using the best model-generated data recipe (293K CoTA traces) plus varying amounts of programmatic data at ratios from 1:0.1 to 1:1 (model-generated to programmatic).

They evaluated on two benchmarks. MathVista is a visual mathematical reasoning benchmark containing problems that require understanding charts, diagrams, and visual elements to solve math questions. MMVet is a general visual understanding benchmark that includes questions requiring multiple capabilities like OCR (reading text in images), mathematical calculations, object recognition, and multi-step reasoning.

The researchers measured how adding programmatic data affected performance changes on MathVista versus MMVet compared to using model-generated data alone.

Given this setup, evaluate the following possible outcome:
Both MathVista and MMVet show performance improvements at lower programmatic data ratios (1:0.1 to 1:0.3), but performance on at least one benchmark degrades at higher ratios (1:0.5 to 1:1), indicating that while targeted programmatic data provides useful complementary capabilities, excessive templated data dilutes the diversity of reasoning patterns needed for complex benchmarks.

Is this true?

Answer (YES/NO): NO